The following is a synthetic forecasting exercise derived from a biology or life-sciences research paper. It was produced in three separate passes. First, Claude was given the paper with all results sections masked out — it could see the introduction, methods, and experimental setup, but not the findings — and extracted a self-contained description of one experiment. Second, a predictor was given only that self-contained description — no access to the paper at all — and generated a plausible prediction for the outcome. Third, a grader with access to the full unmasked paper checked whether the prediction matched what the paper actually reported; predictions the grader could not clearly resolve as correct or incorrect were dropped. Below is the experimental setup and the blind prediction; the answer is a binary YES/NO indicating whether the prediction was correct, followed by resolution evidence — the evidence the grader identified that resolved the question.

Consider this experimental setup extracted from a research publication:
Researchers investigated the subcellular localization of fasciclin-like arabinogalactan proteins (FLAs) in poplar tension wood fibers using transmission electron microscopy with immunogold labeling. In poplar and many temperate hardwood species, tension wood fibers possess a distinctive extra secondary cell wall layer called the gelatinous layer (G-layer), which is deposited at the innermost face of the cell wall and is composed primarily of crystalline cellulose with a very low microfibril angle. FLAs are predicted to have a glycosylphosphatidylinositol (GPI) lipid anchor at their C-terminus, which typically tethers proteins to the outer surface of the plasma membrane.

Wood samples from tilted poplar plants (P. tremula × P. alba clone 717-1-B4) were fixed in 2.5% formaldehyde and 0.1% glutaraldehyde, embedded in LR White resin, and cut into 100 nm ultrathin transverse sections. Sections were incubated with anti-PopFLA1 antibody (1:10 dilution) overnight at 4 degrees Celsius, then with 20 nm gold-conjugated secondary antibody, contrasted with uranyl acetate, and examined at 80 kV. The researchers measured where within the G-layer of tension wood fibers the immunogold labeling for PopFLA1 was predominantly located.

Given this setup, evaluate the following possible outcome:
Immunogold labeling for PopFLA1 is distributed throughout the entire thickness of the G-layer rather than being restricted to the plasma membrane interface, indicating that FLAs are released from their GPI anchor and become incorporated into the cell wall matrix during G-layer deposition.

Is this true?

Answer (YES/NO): NO